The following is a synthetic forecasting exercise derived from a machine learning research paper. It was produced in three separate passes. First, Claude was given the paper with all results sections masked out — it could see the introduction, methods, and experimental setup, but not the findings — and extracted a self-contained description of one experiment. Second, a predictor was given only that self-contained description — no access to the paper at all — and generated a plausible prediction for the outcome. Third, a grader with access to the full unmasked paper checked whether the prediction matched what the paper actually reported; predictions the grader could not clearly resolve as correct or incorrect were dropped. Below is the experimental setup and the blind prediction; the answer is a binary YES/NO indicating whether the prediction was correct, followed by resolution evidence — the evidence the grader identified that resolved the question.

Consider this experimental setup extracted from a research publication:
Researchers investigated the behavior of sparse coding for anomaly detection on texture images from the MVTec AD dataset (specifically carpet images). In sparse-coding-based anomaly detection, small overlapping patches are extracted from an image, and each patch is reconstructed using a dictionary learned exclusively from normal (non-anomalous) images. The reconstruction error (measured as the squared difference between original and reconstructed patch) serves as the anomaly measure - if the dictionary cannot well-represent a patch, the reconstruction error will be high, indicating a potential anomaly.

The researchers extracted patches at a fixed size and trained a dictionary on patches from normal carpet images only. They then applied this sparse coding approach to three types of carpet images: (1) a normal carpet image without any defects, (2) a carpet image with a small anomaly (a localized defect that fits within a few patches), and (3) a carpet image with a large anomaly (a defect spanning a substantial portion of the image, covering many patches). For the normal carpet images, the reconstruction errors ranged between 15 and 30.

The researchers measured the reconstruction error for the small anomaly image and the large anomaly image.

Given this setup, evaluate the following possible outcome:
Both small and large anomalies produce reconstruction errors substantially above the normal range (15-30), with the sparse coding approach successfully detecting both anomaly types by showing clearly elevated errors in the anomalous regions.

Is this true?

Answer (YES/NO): NO